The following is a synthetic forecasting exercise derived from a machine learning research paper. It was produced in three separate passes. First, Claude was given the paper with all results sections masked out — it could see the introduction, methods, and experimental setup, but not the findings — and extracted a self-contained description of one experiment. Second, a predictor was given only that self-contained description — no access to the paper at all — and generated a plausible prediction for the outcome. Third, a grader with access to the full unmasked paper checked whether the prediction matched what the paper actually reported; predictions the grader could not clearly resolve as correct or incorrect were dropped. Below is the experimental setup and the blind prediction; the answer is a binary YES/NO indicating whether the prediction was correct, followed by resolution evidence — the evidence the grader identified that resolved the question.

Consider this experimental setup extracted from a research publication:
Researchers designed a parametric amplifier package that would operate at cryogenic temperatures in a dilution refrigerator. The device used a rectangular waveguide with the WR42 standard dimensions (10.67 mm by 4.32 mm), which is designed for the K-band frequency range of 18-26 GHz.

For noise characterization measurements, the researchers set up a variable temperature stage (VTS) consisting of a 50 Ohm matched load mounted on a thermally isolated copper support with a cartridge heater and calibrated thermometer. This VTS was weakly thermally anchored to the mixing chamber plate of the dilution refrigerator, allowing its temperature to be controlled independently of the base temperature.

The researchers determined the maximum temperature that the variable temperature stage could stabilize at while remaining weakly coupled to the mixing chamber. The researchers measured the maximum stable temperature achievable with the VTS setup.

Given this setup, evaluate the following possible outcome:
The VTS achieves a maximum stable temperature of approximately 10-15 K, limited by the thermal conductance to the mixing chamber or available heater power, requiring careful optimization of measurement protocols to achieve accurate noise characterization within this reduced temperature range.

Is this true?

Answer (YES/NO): NO